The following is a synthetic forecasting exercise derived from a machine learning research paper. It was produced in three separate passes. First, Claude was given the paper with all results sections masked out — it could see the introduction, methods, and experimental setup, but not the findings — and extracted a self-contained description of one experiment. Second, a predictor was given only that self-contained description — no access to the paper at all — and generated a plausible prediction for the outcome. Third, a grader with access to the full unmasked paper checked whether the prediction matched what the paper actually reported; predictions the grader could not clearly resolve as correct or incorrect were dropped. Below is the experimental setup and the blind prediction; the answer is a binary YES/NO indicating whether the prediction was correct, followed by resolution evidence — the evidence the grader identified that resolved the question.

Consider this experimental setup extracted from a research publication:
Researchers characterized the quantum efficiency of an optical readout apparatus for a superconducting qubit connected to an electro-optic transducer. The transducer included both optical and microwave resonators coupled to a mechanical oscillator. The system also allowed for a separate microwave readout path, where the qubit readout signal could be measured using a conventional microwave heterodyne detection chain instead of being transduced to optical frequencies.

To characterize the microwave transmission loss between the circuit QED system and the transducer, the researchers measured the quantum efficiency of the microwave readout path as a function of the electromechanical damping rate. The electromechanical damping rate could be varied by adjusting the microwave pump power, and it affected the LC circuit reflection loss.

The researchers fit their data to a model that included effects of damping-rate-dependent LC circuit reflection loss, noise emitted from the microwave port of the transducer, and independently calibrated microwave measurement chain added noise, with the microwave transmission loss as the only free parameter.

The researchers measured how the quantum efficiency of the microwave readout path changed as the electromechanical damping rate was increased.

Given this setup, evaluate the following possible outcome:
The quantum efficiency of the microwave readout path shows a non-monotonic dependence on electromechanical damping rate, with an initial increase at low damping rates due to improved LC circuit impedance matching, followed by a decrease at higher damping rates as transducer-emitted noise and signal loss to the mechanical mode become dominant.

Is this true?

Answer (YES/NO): NO